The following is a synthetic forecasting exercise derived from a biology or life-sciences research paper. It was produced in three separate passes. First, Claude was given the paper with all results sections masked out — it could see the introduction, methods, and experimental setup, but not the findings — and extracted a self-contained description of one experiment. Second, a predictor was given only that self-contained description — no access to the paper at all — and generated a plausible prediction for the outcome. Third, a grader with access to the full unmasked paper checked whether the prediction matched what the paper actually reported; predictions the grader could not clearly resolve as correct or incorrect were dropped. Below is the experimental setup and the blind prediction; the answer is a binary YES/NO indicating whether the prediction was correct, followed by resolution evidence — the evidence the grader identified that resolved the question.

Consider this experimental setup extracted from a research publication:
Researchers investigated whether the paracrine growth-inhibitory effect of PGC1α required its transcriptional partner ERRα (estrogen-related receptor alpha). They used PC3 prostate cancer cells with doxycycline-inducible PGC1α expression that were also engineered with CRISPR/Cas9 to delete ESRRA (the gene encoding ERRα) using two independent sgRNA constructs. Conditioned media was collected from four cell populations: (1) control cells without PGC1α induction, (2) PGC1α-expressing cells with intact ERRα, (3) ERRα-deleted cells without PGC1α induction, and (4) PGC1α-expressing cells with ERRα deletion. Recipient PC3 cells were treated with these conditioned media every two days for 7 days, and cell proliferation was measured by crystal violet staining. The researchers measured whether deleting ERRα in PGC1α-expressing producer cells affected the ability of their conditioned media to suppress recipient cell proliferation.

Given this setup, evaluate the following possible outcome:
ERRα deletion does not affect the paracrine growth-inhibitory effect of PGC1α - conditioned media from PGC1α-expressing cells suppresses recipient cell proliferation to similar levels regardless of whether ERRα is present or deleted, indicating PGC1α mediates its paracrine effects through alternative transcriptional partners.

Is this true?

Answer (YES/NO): NO